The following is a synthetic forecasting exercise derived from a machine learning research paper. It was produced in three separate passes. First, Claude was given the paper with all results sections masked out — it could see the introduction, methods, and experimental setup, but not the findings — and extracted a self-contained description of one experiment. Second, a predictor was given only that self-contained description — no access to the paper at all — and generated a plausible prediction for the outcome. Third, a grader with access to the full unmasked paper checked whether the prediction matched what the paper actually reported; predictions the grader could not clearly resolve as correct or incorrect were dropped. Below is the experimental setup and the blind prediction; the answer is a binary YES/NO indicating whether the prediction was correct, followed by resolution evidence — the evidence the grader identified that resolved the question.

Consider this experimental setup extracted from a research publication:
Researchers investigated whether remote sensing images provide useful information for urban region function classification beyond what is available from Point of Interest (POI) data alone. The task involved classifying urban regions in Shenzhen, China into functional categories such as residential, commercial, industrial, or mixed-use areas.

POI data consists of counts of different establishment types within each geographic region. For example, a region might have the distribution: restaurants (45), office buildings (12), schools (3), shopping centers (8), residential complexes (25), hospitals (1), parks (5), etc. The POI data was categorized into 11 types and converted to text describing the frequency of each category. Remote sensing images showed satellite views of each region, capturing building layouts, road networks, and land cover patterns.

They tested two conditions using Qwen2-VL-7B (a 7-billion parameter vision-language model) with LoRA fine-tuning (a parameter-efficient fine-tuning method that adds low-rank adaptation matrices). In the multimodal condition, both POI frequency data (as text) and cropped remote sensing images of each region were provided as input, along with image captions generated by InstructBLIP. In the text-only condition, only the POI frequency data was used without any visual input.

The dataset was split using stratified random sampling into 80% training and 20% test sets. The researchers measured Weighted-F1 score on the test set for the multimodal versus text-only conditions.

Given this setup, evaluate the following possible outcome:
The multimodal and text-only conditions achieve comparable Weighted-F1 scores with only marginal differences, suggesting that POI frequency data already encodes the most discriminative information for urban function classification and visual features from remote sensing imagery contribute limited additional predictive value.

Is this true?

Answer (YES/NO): NO